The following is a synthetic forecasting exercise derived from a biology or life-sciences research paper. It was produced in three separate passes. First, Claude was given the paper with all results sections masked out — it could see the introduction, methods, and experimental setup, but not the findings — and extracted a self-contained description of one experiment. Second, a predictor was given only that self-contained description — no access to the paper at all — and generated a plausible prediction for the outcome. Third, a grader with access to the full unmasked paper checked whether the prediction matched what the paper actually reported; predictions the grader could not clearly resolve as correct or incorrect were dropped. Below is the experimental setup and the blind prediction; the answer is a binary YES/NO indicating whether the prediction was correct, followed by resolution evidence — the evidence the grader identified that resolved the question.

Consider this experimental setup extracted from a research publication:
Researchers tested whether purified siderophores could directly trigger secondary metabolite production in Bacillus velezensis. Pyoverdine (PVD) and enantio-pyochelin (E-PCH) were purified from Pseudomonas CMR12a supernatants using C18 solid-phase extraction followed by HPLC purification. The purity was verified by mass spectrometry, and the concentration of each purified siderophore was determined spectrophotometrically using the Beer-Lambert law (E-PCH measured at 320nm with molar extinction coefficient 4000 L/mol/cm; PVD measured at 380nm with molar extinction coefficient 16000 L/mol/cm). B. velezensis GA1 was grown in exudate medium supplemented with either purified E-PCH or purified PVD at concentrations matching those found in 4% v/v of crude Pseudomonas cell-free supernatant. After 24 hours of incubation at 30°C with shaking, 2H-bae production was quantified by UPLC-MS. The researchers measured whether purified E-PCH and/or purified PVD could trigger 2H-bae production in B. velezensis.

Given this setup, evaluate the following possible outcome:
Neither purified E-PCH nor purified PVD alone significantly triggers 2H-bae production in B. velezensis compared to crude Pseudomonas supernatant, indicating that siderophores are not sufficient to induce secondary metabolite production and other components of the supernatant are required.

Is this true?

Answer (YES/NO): NO